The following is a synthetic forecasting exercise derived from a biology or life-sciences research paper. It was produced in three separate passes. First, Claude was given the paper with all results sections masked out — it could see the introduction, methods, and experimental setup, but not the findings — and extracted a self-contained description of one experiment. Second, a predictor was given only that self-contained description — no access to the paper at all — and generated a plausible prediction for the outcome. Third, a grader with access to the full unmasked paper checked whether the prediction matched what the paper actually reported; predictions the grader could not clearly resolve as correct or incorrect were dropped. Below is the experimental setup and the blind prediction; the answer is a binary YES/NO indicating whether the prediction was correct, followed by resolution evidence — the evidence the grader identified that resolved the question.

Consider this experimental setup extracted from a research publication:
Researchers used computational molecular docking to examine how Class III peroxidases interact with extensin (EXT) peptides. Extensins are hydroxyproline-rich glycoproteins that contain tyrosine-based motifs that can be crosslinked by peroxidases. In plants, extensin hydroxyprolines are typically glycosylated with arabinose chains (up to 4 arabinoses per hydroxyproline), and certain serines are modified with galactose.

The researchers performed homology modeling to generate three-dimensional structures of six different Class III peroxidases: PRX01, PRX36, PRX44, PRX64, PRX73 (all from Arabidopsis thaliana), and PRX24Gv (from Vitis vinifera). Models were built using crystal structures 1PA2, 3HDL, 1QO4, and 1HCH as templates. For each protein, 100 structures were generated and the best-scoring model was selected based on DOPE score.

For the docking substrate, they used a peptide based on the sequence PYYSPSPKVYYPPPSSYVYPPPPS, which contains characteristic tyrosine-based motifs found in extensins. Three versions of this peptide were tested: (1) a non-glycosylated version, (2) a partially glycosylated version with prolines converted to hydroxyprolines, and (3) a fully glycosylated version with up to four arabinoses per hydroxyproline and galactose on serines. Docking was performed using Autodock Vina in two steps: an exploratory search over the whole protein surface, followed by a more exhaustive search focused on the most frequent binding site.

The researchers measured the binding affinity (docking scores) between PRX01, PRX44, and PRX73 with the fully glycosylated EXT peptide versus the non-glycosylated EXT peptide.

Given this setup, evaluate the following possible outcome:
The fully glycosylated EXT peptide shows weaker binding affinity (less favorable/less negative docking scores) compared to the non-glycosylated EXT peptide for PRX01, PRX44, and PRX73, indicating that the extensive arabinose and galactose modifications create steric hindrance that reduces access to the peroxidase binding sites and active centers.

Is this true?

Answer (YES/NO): YES